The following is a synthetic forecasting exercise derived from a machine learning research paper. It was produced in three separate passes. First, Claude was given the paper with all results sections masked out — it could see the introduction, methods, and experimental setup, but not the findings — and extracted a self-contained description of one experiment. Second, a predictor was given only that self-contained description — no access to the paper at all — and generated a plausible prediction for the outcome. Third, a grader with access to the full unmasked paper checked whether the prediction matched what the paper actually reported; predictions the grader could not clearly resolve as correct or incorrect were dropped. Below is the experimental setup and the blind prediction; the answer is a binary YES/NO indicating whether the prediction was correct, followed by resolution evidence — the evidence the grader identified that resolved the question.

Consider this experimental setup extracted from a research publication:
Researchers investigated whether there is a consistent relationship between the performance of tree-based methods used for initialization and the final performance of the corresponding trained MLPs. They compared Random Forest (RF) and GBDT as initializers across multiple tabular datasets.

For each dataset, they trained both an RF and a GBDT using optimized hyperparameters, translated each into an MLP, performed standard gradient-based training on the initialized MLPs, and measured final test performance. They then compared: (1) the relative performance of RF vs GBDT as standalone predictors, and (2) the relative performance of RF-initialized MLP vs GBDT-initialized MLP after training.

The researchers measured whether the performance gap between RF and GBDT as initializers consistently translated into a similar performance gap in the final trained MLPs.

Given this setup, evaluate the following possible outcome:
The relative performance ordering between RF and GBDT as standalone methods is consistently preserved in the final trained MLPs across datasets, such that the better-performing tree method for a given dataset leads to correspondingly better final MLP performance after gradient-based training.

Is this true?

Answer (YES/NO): NO